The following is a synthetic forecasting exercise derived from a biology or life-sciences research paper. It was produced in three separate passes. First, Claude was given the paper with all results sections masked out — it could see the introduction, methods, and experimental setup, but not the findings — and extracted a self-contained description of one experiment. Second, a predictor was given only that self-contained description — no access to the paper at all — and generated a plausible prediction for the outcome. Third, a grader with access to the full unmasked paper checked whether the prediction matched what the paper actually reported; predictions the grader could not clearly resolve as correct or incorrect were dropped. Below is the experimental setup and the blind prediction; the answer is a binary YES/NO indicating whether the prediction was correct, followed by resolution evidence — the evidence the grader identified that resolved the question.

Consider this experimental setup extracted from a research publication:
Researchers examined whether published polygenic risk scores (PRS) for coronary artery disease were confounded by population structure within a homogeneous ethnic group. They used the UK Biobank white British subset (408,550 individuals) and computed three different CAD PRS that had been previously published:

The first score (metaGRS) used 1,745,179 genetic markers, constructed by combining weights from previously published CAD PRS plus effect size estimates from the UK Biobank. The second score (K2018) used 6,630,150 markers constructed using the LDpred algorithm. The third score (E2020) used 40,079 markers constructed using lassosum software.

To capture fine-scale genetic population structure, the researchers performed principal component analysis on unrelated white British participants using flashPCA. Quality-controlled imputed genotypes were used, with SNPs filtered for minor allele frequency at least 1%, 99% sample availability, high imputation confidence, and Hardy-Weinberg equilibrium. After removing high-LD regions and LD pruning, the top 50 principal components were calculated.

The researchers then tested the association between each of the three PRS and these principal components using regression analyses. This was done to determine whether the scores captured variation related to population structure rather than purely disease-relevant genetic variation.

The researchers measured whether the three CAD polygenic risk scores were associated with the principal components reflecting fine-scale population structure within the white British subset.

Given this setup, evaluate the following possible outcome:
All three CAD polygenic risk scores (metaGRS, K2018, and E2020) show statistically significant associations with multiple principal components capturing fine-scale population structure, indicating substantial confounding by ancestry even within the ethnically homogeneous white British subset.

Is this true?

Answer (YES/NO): YES